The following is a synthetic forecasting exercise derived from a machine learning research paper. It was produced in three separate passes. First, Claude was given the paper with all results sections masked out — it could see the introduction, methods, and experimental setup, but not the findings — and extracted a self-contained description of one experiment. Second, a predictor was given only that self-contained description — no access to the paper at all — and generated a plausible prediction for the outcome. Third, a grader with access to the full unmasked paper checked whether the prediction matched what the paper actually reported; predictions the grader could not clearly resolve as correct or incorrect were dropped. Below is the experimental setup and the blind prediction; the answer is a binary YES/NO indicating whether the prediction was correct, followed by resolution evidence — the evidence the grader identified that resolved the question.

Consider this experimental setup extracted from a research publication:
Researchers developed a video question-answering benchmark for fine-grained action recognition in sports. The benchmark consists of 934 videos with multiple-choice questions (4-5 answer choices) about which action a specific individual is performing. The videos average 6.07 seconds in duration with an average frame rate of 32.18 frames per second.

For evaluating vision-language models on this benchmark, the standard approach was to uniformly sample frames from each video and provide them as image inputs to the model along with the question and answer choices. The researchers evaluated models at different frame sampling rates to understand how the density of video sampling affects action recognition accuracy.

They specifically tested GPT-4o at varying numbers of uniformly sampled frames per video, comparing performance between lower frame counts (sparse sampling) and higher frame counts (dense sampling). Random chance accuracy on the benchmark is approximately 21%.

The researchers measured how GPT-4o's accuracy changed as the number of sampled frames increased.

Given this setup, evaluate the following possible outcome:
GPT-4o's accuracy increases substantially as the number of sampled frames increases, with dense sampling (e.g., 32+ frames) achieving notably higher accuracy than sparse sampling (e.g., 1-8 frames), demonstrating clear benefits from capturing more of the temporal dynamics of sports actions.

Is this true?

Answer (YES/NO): NO